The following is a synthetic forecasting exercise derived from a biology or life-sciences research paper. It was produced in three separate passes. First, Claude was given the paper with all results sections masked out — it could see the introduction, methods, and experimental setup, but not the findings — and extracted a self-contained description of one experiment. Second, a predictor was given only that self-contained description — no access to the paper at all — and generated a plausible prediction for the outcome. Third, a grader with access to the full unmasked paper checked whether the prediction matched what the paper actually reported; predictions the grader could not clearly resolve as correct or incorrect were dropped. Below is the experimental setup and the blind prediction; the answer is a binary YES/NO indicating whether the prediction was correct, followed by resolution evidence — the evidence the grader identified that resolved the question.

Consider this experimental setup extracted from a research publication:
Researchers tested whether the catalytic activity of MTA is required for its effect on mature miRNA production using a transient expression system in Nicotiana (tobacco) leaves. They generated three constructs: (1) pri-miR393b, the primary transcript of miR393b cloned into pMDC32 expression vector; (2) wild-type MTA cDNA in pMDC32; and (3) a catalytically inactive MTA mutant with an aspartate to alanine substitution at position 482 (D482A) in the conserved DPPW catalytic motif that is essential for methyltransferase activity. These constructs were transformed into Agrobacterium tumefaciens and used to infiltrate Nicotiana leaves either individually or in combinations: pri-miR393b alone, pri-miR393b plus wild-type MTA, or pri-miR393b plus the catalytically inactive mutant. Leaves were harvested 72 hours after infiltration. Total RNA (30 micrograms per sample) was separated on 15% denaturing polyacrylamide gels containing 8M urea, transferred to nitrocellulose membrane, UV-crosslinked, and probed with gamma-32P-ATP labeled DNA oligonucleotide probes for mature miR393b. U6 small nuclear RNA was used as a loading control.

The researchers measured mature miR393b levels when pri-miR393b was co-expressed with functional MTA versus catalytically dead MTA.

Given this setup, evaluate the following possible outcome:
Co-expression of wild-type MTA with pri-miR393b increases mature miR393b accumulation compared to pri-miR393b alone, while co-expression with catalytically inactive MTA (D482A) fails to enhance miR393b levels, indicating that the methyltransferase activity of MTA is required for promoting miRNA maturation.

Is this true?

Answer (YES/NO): YES